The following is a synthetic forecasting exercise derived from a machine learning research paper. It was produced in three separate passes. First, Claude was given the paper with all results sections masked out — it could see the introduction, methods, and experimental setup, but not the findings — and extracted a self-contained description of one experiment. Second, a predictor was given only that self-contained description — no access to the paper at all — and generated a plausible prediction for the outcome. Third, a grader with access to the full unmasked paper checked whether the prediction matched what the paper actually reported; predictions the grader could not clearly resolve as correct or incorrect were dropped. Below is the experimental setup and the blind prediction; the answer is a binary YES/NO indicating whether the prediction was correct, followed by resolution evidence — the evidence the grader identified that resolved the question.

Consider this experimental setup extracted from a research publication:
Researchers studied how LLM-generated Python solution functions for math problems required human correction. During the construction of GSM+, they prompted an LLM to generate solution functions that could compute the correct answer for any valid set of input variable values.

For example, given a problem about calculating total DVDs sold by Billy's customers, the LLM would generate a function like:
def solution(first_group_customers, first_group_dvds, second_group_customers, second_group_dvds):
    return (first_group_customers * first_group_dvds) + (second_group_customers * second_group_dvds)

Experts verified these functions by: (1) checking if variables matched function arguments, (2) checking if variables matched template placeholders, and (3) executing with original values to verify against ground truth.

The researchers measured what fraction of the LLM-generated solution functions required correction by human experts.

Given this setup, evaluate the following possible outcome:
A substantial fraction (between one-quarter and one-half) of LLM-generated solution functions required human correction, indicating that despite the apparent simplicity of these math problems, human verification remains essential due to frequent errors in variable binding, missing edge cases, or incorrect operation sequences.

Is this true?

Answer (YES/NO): NO